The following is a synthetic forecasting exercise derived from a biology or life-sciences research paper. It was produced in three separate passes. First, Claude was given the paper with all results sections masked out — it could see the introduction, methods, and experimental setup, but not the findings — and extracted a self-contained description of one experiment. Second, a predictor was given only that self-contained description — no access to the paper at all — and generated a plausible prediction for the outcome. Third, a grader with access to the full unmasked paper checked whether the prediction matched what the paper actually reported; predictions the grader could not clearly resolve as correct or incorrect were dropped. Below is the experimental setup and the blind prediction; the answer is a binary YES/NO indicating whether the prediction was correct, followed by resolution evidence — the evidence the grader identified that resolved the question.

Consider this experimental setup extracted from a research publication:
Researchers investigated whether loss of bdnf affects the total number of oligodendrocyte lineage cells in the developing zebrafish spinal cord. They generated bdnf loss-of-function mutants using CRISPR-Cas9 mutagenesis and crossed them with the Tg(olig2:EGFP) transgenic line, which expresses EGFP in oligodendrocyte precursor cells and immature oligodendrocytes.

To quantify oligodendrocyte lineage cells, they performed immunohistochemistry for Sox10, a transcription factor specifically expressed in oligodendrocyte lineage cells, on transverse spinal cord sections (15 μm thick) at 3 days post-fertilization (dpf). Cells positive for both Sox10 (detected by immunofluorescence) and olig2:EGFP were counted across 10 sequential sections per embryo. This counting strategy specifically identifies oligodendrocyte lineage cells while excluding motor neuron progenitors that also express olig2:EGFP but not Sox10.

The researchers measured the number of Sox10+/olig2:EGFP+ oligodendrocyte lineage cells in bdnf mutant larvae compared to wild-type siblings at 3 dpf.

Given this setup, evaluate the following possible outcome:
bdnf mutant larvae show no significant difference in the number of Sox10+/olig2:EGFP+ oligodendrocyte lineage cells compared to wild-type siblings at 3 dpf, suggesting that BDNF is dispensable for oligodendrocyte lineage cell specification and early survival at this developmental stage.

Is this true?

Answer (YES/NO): NO